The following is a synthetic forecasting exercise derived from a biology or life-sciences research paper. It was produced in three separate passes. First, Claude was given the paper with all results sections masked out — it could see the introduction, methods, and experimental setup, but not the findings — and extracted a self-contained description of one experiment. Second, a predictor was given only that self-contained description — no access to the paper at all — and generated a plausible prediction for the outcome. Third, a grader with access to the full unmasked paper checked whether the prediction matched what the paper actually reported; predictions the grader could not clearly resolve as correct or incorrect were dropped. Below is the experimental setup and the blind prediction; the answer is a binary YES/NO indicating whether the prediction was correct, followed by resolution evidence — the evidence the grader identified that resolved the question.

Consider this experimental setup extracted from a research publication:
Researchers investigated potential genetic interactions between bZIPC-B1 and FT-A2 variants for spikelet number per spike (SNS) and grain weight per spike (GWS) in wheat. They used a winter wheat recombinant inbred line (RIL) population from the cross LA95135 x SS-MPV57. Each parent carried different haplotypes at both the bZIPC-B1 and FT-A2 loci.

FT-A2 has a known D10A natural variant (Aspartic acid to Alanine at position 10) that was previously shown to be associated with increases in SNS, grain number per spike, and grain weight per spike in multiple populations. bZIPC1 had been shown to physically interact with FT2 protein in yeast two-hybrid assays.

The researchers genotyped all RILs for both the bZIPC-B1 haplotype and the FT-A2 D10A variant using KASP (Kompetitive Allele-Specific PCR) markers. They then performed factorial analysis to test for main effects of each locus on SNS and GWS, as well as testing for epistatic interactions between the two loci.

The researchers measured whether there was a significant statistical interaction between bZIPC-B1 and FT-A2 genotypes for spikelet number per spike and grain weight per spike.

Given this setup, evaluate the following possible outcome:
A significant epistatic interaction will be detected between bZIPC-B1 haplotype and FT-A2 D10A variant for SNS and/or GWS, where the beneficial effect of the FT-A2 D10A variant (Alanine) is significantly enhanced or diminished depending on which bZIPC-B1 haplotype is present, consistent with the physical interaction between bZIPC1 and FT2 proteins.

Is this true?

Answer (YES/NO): YES